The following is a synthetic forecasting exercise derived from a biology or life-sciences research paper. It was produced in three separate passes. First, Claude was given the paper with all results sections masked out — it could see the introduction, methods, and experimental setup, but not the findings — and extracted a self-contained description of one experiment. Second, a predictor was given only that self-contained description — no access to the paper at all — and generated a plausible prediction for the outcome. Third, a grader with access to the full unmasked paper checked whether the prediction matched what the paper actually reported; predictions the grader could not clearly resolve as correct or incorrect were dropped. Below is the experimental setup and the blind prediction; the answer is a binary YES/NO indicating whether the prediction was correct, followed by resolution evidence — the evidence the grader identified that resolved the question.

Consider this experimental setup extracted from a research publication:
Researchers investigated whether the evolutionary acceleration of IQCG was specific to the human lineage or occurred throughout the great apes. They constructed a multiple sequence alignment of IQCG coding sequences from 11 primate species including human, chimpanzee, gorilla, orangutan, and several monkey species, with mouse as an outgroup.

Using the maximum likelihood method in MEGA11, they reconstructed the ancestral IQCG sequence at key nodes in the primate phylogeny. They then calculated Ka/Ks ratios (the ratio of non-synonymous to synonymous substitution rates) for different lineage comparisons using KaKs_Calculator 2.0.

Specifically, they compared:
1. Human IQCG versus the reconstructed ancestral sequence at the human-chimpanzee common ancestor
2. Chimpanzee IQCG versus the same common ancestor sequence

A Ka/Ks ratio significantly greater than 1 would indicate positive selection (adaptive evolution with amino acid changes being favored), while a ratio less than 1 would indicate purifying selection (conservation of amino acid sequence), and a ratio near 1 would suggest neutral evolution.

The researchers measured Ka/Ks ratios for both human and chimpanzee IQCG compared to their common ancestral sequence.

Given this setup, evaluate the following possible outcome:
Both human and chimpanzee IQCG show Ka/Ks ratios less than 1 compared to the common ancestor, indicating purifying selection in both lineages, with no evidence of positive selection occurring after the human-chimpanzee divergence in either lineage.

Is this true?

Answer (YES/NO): NO